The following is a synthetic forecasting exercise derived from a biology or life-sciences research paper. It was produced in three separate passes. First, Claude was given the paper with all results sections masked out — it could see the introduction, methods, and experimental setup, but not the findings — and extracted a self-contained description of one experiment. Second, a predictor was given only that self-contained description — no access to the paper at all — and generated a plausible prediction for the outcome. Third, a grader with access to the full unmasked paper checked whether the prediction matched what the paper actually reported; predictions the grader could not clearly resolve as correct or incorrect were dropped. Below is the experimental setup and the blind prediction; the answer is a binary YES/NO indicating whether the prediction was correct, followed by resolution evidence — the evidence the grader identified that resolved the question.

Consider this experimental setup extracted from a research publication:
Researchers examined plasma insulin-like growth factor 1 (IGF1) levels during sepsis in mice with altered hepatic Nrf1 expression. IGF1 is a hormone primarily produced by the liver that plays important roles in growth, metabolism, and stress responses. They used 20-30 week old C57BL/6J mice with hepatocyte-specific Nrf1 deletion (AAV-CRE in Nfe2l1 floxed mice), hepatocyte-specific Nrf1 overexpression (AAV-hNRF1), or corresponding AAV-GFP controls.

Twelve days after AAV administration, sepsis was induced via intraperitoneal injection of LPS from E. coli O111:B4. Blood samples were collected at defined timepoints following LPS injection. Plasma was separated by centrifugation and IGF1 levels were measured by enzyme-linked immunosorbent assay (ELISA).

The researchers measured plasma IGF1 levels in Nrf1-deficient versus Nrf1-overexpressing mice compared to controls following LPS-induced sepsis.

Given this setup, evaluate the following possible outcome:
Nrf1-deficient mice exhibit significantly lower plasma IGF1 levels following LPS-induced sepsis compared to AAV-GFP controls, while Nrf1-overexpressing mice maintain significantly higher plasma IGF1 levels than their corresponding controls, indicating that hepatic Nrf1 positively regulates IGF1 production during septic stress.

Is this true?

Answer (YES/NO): NO